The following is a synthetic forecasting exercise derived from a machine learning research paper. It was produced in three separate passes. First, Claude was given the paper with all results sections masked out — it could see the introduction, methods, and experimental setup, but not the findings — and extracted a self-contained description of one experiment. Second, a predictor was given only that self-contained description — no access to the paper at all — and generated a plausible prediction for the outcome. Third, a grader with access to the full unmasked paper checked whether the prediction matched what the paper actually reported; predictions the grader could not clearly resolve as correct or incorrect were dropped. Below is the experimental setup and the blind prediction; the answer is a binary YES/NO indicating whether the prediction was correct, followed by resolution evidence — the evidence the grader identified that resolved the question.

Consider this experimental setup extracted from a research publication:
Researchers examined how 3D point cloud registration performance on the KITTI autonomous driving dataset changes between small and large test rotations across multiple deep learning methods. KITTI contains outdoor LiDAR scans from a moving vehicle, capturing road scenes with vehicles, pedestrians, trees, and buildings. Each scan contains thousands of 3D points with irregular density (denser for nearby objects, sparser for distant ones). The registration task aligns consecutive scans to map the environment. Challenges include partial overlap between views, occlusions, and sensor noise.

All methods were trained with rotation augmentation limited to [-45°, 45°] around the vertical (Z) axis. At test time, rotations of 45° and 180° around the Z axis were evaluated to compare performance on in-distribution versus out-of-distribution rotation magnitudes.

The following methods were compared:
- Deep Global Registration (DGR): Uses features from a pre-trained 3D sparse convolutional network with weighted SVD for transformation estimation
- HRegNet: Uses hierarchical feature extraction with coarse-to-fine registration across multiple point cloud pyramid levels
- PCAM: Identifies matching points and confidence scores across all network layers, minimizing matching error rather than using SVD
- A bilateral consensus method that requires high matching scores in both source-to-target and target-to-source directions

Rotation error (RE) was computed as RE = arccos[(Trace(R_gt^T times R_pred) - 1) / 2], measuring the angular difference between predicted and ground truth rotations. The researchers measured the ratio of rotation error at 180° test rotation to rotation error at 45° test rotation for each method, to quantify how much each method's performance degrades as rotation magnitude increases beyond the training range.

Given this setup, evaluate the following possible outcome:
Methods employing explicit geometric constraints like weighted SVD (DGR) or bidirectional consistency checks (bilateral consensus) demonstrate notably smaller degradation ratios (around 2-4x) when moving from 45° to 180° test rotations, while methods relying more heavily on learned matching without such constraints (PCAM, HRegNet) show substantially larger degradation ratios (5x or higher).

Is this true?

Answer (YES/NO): NO